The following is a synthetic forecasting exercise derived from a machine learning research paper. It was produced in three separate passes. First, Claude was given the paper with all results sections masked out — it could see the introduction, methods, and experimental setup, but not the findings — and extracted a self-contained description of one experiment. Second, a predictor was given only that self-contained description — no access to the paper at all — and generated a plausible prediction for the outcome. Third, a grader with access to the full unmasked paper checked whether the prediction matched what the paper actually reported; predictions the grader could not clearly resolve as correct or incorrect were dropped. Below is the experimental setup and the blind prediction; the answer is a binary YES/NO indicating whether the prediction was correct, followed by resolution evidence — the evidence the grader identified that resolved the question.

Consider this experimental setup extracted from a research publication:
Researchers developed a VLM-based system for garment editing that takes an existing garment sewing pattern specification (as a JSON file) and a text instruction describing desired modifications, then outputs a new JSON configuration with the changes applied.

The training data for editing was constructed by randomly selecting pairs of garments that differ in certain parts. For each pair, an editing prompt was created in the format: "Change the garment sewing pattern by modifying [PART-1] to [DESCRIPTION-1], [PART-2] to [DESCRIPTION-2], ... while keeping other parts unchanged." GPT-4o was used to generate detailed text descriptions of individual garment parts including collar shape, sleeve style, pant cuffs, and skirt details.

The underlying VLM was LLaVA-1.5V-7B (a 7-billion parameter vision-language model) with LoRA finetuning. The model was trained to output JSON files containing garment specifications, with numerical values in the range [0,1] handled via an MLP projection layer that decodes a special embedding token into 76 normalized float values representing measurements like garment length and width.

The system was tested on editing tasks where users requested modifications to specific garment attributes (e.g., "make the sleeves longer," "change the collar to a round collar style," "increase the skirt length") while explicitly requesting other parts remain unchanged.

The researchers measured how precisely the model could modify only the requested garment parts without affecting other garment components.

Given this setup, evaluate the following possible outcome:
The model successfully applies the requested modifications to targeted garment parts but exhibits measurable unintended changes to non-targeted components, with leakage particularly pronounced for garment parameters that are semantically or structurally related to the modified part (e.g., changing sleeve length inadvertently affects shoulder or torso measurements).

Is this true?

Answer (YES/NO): NO